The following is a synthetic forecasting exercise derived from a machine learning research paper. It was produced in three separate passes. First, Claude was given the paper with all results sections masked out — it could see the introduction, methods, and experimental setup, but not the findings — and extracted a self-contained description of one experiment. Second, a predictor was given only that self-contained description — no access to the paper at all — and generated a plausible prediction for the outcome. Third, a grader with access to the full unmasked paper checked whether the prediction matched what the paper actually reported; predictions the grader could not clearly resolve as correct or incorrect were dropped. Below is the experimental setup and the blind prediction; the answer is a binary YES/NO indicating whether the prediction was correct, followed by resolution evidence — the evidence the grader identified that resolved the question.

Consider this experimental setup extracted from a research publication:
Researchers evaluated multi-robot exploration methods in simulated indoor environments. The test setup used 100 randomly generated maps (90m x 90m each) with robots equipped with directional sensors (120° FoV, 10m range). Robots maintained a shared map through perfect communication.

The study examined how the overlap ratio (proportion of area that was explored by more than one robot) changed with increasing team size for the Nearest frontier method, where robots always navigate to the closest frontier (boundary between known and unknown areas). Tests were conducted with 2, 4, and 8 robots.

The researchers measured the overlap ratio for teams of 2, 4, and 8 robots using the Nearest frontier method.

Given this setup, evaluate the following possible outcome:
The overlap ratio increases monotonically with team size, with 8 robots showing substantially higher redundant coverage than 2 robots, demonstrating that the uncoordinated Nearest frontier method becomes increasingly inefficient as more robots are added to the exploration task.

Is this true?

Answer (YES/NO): NO